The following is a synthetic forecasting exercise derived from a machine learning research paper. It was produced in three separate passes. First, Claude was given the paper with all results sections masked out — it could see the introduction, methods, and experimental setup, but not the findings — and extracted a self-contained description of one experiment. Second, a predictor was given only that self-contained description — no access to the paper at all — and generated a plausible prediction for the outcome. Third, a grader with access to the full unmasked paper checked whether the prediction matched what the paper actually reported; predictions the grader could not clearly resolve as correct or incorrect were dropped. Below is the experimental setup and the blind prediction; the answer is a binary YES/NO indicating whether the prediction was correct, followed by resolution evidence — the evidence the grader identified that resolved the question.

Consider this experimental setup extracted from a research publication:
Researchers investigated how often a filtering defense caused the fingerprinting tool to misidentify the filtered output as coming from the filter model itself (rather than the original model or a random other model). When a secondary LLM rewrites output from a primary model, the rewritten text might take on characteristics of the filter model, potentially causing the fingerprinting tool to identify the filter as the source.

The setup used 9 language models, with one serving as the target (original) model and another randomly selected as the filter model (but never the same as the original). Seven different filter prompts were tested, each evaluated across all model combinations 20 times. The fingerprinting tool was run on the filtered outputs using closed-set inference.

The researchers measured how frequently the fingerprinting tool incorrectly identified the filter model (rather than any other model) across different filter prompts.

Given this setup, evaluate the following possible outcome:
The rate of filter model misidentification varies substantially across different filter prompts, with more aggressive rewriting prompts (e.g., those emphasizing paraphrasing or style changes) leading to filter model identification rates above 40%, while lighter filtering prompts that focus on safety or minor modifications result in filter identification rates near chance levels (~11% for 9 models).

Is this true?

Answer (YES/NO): NO